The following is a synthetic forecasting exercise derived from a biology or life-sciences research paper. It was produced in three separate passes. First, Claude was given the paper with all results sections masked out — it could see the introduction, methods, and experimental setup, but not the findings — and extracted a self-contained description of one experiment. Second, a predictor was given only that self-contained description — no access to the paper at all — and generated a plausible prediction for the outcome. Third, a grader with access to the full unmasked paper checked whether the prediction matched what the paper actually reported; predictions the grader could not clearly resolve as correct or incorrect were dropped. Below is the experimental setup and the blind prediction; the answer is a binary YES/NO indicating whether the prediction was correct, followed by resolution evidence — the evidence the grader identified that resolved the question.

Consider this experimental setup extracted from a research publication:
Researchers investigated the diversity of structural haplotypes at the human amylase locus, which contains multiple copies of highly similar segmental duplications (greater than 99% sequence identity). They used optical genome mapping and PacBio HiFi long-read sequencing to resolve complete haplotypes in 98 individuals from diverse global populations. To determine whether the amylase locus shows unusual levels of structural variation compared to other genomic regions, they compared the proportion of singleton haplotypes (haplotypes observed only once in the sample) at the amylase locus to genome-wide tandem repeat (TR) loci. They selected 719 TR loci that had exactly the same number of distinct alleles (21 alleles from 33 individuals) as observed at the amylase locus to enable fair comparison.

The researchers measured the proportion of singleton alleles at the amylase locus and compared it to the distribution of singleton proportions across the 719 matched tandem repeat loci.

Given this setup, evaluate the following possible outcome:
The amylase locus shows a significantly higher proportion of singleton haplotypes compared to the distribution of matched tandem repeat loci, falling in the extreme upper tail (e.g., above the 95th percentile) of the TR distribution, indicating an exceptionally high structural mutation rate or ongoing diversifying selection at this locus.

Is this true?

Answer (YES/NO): YES